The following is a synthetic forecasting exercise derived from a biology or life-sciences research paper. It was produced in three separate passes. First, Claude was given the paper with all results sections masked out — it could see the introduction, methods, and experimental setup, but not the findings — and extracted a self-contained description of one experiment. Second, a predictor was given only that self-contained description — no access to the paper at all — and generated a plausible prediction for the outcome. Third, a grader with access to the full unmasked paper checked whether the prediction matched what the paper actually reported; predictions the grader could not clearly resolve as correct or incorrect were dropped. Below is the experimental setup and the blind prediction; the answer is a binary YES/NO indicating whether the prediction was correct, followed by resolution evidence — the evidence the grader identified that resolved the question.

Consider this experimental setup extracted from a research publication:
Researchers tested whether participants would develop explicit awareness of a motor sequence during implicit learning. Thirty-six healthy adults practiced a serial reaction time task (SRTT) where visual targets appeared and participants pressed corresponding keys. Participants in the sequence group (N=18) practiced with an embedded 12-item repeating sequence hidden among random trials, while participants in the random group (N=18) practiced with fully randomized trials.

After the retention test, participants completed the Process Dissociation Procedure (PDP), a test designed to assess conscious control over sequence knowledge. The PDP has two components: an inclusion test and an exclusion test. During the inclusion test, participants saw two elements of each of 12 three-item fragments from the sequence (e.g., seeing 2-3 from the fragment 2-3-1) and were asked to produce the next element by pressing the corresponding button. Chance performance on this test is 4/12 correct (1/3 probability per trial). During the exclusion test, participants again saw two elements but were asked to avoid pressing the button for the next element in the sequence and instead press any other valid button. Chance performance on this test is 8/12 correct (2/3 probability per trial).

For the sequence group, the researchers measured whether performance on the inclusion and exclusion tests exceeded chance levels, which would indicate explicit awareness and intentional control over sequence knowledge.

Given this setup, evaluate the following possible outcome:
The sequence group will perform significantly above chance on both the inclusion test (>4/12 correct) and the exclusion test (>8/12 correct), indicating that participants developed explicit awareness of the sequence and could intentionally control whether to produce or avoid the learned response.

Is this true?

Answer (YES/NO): NO